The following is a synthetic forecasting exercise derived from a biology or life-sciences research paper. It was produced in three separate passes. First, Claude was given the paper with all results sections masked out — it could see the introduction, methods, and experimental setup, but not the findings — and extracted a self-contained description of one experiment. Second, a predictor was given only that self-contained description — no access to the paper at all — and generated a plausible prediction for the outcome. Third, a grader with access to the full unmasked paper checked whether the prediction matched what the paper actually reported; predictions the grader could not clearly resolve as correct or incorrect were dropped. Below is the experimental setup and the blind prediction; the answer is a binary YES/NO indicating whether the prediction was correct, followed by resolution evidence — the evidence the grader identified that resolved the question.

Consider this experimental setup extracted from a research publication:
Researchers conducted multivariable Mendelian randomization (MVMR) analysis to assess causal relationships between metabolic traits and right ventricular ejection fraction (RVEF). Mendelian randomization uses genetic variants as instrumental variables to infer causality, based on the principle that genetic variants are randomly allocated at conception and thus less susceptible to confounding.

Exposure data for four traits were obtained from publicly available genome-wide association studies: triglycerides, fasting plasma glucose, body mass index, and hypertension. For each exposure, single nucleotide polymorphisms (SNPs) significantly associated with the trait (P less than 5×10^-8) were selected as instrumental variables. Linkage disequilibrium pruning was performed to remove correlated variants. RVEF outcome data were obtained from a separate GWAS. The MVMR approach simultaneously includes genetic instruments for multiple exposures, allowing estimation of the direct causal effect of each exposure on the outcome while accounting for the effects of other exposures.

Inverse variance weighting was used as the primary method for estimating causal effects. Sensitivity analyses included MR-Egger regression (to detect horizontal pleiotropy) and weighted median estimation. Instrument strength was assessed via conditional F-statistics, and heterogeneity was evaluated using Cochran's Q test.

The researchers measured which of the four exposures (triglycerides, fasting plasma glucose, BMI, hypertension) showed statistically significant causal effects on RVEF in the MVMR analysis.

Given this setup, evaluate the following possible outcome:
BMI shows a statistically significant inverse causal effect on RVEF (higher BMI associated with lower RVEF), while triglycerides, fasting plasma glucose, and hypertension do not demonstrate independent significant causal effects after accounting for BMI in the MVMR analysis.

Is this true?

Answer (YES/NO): NO